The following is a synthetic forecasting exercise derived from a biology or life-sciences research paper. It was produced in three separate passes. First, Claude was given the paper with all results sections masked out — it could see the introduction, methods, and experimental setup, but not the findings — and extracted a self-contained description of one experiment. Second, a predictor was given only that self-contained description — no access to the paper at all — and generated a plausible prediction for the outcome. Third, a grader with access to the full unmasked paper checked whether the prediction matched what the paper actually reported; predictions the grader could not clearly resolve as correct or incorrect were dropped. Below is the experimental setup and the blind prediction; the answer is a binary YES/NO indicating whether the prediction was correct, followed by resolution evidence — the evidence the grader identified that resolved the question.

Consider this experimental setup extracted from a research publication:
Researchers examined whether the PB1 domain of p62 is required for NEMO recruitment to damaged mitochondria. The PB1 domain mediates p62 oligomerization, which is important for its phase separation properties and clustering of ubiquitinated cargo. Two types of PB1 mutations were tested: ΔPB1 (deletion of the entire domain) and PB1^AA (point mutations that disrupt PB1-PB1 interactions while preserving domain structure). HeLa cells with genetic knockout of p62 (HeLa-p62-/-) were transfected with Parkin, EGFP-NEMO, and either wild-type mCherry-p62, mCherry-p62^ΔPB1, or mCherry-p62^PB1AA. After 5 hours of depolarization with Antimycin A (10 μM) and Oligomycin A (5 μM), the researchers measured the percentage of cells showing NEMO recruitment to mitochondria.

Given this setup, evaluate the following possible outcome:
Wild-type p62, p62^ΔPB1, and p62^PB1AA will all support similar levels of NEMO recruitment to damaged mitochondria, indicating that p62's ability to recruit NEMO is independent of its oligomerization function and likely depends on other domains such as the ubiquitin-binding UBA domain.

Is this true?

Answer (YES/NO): NO